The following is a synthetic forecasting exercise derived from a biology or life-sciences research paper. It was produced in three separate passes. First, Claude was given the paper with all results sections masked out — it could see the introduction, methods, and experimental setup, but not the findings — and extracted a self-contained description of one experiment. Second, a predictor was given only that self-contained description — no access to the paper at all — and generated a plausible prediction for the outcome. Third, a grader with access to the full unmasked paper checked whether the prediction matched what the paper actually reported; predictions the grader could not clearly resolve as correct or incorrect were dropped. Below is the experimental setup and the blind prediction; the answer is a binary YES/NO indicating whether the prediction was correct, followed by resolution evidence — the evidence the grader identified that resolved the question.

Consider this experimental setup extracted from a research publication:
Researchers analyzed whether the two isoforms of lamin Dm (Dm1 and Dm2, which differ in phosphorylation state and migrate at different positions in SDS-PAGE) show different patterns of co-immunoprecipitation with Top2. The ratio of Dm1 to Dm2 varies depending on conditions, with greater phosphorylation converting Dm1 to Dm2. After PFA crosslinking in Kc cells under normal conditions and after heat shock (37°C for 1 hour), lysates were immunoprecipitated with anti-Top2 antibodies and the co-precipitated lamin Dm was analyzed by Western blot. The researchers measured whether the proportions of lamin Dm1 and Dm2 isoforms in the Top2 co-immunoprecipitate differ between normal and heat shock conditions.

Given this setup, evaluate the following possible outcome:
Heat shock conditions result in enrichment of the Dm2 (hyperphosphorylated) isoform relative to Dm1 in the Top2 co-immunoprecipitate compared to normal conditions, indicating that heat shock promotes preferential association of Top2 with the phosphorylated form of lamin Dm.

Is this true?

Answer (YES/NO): NO